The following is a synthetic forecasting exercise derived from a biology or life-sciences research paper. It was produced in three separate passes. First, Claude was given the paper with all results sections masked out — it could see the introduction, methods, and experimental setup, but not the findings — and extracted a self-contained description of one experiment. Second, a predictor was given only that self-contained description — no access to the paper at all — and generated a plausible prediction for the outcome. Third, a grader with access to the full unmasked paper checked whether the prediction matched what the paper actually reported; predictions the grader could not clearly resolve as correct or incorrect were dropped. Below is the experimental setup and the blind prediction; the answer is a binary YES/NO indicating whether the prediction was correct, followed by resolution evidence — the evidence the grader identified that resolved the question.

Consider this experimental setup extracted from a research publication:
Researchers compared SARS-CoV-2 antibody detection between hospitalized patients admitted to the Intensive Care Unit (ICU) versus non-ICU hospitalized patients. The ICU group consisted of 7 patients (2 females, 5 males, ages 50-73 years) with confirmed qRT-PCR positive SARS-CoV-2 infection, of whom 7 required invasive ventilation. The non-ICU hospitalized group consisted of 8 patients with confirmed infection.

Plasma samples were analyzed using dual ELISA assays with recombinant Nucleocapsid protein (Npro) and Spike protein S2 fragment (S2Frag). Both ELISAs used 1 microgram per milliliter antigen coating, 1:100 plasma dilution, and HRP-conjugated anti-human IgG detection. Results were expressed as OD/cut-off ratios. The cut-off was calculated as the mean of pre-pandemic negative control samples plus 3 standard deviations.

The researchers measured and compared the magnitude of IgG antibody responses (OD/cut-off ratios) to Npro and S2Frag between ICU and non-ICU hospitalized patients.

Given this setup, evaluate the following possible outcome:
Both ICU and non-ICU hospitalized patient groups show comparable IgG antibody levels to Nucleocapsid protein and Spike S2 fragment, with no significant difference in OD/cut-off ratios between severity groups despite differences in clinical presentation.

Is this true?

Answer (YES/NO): NO